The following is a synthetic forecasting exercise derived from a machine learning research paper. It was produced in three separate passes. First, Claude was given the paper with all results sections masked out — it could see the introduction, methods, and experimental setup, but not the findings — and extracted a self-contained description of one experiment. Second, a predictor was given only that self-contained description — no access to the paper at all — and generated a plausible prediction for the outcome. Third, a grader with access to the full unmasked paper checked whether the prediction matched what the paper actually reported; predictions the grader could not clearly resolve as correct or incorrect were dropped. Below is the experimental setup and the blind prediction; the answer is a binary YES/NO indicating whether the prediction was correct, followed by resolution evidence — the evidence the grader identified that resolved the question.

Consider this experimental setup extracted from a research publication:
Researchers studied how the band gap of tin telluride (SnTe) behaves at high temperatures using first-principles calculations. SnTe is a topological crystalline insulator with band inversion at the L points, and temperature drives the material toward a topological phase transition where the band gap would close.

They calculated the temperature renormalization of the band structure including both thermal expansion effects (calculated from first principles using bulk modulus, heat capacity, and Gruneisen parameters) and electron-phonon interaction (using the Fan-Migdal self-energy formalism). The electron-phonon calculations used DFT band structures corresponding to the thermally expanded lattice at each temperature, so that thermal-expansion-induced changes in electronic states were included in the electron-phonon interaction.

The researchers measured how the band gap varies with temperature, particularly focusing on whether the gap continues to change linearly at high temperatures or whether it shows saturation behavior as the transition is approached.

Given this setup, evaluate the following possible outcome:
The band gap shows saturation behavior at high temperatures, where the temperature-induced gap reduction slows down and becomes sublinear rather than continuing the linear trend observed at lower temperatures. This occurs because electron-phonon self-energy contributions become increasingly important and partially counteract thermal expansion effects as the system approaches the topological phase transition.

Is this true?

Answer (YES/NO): NO